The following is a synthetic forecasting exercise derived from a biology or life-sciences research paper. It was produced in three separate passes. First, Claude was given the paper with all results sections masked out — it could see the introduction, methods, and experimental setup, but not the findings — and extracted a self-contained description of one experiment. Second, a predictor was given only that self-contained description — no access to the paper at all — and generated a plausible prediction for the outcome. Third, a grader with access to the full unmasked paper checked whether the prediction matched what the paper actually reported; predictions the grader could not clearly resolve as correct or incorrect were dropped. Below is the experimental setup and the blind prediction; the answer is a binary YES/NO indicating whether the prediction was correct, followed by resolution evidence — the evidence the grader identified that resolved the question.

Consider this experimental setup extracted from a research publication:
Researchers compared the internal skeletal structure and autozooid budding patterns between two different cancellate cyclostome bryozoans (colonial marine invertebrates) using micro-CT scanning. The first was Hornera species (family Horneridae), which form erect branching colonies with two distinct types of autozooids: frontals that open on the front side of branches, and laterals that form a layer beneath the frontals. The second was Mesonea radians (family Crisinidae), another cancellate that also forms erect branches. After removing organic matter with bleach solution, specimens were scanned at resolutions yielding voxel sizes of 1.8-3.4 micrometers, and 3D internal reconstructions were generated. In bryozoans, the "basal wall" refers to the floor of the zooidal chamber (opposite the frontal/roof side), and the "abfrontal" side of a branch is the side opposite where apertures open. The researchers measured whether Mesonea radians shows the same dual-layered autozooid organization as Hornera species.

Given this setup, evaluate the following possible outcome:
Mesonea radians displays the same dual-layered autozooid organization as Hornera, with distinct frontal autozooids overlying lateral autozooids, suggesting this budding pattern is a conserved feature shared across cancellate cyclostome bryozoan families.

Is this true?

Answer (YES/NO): NO